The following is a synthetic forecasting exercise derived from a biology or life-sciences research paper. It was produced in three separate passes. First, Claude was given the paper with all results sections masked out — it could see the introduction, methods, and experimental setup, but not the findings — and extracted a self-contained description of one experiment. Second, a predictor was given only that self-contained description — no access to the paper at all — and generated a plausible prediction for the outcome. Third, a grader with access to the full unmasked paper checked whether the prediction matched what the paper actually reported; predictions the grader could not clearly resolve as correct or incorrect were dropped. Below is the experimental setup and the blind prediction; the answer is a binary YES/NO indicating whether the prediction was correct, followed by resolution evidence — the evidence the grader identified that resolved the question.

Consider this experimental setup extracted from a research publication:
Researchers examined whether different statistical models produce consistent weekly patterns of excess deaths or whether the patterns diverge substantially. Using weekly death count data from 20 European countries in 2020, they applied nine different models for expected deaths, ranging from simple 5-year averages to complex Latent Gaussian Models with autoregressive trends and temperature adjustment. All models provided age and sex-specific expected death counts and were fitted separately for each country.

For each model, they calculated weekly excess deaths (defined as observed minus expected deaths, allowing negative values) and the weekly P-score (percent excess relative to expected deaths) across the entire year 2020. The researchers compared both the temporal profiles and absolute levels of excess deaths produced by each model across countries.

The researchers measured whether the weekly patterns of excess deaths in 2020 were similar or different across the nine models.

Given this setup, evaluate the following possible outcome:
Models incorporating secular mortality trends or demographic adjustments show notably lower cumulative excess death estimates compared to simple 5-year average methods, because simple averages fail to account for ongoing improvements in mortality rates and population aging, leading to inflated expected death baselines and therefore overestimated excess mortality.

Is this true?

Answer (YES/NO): NO